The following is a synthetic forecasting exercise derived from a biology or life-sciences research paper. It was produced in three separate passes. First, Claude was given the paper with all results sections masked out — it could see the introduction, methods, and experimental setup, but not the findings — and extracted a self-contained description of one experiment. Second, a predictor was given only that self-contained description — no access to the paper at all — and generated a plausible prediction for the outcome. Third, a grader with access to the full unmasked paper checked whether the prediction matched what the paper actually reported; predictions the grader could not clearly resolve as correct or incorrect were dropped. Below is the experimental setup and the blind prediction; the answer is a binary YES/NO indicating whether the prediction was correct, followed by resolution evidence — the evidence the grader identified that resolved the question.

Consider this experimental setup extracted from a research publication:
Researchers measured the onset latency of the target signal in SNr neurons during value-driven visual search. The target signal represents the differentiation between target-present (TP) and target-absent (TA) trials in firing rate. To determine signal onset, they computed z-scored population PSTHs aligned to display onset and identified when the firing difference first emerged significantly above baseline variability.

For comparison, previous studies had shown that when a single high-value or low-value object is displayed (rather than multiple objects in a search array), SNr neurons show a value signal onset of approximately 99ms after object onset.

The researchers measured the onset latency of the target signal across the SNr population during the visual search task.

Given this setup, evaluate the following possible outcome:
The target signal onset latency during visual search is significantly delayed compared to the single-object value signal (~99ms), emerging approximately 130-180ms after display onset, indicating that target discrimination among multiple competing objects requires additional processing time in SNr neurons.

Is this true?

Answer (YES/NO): NO